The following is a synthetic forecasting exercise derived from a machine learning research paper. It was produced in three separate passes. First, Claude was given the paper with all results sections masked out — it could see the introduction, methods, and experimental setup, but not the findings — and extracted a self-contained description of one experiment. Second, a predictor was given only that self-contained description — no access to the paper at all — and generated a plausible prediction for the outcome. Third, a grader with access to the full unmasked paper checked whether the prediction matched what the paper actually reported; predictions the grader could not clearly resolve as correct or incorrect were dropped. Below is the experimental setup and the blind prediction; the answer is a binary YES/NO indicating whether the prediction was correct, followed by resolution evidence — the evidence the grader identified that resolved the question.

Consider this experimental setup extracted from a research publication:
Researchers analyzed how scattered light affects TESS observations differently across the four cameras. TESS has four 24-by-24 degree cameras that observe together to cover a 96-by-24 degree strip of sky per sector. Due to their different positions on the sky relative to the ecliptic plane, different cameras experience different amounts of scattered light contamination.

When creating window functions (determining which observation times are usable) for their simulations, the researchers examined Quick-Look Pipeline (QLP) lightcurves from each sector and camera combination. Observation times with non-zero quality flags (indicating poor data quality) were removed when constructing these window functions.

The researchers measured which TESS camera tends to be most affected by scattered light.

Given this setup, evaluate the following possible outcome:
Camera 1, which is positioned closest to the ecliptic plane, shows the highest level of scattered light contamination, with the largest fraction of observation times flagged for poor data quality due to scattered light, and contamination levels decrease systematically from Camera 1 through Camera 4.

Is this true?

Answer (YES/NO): NO